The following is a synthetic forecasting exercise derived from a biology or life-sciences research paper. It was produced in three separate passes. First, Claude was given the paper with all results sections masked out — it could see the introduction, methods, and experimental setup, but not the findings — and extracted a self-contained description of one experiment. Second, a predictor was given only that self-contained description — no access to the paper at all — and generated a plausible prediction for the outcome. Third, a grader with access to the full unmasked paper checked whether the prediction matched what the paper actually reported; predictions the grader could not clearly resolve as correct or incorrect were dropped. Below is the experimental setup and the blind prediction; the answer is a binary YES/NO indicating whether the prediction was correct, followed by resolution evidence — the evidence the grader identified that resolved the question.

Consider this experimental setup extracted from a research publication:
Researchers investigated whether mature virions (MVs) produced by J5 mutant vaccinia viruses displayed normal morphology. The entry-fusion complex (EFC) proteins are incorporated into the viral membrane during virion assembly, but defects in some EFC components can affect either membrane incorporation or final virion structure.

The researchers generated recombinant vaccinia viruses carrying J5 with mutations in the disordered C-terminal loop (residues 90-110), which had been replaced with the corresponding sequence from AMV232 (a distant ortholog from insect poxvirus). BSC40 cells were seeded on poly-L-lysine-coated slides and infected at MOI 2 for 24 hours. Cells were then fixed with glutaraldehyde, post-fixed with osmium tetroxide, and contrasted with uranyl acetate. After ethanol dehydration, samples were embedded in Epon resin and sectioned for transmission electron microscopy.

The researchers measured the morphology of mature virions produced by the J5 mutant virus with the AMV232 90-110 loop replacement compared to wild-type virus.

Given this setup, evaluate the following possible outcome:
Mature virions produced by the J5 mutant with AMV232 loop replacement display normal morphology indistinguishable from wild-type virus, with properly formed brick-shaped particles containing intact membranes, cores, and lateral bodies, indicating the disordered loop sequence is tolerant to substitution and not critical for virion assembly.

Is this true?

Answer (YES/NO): YES